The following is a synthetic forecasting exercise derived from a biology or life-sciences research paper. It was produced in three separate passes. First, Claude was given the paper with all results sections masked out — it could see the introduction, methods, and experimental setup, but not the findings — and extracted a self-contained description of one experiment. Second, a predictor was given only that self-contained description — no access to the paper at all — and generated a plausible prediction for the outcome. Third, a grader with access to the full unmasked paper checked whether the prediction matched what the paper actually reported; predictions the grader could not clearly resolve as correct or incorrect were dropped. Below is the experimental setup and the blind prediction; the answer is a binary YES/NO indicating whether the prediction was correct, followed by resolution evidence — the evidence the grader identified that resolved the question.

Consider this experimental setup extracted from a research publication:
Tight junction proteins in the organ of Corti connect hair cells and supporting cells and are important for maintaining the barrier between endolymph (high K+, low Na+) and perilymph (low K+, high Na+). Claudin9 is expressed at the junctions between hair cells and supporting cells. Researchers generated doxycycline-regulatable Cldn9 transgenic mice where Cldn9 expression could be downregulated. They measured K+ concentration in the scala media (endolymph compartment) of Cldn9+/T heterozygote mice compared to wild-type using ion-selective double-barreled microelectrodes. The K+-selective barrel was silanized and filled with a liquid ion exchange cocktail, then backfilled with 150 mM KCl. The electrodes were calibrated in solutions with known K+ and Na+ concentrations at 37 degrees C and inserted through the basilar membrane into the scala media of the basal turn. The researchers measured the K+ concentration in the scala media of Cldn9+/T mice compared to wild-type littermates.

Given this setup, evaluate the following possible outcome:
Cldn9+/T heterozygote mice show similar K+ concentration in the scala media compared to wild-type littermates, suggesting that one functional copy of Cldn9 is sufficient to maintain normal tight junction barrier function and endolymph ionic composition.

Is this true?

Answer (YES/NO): NO